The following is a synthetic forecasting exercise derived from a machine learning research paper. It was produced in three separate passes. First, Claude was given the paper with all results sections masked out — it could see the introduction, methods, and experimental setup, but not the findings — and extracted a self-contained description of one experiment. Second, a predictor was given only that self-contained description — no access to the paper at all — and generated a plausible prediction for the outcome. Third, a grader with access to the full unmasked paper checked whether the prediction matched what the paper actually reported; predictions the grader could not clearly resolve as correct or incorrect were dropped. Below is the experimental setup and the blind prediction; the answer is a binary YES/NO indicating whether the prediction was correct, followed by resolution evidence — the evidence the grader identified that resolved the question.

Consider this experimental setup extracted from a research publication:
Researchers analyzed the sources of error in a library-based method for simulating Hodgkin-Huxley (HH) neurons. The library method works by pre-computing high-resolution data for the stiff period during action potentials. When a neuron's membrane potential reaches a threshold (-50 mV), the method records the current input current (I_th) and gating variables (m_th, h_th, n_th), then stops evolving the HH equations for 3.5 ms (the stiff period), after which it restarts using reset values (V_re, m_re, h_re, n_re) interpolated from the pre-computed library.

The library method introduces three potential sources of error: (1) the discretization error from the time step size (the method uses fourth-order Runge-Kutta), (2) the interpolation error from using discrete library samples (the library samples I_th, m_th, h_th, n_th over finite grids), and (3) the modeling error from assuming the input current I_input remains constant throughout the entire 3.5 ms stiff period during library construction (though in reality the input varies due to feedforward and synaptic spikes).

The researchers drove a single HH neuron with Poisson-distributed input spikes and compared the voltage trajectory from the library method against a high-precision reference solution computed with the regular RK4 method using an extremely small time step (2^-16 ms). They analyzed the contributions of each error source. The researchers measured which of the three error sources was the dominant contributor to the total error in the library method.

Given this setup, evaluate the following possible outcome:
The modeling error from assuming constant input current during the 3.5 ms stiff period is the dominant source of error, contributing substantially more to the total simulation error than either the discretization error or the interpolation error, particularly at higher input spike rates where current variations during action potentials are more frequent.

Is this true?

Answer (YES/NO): YES